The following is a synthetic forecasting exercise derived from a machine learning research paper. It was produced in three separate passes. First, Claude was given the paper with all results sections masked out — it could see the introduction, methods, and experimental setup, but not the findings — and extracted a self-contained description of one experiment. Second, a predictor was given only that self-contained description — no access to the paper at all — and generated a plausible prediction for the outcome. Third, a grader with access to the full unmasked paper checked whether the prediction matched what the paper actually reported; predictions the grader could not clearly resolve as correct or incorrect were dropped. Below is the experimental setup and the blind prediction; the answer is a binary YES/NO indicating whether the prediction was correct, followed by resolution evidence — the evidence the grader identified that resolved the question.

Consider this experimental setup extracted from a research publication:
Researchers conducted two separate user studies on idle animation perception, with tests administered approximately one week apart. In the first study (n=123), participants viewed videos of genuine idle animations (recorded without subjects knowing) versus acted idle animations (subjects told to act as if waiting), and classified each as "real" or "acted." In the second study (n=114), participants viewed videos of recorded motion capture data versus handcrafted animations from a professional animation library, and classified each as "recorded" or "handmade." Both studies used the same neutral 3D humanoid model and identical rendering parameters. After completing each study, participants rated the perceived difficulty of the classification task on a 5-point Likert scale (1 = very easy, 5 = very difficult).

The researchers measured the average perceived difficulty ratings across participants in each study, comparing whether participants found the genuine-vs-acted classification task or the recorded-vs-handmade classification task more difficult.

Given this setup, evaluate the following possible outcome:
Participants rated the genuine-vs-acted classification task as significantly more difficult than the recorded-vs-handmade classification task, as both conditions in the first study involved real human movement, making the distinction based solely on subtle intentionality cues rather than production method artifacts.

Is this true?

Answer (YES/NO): NO